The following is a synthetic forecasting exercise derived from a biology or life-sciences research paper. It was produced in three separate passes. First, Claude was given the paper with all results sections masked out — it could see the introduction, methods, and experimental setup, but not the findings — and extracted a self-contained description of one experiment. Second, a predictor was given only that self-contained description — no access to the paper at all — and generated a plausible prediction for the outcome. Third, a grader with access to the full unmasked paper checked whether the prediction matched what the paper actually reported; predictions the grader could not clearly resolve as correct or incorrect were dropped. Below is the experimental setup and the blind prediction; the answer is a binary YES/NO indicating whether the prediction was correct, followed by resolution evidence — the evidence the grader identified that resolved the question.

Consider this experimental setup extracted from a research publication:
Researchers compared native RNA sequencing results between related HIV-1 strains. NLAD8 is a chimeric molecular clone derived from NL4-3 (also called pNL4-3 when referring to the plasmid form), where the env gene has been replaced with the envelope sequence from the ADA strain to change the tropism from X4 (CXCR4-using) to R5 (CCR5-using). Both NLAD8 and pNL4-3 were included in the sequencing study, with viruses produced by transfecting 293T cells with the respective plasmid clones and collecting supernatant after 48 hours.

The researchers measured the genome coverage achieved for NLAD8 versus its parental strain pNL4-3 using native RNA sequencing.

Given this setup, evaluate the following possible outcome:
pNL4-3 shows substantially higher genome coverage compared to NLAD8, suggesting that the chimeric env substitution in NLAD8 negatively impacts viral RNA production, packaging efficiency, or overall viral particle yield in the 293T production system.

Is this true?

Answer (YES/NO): NO